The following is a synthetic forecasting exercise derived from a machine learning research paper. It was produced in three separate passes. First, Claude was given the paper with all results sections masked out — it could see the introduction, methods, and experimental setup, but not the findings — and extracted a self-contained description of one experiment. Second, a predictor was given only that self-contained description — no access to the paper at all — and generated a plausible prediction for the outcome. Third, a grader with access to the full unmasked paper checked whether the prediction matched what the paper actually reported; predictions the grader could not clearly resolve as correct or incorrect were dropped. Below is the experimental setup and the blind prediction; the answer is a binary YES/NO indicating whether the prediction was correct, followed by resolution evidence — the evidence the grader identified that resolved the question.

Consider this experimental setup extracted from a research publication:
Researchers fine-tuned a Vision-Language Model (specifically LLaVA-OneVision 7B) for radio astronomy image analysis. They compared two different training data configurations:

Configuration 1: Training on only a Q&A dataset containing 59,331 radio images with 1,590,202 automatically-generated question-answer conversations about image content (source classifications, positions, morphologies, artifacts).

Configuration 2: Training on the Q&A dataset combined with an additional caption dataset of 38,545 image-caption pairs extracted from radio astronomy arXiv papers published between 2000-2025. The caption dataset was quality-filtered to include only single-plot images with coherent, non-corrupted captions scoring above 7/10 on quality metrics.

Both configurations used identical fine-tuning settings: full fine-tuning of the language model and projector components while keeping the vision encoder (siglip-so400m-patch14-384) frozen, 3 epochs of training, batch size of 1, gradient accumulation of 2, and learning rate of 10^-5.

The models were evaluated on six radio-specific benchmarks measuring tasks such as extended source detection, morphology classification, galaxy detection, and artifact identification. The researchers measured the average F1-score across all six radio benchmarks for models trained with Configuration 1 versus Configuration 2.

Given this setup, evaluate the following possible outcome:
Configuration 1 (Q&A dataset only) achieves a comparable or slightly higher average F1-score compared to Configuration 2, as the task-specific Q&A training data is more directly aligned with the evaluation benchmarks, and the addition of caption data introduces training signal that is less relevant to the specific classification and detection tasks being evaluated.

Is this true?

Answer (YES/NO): YES